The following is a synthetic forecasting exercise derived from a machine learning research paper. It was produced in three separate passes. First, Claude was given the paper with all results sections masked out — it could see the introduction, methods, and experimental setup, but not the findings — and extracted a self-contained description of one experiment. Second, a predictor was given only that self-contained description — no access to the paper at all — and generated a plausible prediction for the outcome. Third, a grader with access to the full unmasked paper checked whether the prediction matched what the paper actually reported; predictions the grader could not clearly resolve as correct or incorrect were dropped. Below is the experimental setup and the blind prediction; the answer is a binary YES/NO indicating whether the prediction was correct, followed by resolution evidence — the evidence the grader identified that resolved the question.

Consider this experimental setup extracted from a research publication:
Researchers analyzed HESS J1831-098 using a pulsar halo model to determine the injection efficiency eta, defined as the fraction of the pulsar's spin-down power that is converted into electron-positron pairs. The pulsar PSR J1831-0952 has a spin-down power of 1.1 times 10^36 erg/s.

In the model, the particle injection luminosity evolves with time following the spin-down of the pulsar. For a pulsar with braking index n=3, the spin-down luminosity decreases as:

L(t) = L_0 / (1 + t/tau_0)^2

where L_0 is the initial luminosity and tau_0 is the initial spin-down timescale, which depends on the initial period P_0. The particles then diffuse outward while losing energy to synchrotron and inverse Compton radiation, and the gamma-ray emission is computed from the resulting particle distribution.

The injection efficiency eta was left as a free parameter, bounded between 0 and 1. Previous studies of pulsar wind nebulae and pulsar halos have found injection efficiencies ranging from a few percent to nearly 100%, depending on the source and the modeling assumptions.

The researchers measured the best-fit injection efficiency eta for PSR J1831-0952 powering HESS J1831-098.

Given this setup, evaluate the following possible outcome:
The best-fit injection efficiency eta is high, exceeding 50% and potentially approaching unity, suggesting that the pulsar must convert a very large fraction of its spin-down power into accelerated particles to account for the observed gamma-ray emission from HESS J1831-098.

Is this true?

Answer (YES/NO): NO